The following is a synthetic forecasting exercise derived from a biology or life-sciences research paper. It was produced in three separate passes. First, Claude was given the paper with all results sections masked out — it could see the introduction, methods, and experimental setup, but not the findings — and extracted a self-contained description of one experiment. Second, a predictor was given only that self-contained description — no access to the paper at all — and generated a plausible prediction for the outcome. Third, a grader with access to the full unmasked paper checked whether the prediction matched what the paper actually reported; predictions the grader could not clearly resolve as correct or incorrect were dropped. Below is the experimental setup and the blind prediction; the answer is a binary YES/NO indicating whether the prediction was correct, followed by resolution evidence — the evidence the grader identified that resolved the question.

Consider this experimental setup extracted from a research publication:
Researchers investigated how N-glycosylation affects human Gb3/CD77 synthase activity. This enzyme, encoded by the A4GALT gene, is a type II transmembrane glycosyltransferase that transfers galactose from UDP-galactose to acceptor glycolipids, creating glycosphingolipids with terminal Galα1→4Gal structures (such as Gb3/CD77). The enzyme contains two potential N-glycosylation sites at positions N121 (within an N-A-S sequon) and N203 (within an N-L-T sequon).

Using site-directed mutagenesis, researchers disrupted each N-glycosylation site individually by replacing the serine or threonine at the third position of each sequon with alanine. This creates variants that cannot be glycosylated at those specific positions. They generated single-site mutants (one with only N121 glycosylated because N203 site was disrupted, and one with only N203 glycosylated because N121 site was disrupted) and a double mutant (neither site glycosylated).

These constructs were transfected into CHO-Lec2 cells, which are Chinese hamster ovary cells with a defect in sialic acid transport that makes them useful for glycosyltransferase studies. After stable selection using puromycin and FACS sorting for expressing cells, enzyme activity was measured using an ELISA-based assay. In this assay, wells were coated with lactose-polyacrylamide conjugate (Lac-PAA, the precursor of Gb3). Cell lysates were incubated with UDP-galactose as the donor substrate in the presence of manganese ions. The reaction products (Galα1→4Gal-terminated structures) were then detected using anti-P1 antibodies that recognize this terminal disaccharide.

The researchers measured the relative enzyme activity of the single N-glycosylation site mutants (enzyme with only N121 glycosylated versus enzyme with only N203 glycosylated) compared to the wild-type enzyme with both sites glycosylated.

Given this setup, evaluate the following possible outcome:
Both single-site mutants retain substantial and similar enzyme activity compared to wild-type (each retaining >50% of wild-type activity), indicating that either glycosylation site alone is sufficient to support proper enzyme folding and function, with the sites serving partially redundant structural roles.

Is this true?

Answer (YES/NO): NO